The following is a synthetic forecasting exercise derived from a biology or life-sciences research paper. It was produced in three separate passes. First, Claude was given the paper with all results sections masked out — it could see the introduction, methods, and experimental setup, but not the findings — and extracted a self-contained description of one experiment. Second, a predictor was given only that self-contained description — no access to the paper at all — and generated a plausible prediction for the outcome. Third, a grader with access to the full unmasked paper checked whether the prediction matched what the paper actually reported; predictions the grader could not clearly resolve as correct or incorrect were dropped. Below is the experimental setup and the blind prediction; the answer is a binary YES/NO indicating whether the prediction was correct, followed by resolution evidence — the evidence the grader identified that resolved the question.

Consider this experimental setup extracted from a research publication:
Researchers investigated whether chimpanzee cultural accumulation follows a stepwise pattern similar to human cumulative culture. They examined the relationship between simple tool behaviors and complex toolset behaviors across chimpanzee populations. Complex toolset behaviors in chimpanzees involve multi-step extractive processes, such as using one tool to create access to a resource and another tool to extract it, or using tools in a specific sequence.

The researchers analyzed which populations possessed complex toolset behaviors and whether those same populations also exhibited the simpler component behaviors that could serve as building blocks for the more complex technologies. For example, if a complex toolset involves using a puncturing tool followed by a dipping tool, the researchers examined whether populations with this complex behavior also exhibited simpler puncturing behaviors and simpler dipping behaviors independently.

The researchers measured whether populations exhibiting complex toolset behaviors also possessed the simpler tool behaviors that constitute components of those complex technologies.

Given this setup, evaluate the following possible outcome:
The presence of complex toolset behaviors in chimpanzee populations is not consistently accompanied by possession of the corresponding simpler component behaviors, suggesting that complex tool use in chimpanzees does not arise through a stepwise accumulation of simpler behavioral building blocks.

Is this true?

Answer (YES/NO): YES